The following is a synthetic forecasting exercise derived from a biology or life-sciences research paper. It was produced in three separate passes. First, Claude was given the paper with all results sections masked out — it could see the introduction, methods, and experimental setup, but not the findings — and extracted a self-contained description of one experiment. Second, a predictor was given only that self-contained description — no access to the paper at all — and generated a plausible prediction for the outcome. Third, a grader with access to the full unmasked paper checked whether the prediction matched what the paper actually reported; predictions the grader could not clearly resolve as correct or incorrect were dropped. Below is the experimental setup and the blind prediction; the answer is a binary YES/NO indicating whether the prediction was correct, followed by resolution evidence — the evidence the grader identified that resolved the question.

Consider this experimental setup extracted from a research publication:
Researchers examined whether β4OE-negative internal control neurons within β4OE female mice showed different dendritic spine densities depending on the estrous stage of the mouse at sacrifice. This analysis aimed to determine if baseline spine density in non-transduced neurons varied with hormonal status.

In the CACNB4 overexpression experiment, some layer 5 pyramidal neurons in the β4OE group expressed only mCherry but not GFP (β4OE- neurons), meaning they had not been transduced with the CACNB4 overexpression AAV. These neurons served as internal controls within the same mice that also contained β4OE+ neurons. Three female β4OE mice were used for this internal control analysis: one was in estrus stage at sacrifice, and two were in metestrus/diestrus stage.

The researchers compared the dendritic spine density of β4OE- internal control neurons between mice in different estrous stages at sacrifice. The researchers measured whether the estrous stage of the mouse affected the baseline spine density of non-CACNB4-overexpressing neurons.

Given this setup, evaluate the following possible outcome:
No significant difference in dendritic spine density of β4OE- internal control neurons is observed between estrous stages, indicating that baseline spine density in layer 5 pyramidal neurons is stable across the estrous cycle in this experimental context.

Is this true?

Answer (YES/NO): YES